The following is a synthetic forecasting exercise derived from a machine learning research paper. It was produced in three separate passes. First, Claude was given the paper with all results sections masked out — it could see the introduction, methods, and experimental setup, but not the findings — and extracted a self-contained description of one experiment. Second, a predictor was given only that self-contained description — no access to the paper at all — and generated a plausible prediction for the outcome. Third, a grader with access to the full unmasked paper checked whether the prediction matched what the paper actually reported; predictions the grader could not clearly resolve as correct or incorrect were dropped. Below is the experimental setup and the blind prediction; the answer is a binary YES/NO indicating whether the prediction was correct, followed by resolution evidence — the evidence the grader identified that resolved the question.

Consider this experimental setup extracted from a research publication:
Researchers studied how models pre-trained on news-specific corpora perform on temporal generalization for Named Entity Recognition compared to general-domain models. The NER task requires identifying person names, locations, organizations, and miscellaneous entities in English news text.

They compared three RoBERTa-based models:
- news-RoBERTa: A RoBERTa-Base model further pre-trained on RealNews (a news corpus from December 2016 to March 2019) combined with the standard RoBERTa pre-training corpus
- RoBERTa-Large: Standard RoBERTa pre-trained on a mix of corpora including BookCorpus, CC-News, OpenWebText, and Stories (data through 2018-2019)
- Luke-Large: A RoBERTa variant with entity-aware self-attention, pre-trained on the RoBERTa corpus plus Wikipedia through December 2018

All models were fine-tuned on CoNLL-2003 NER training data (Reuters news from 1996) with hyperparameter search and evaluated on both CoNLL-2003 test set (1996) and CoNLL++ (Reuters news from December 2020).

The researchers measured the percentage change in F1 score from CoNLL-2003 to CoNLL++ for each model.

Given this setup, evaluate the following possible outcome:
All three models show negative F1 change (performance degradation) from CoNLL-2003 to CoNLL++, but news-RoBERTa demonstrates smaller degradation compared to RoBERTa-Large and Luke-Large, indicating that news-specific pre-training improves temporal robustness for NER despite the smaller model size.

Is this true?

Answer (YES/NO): NO